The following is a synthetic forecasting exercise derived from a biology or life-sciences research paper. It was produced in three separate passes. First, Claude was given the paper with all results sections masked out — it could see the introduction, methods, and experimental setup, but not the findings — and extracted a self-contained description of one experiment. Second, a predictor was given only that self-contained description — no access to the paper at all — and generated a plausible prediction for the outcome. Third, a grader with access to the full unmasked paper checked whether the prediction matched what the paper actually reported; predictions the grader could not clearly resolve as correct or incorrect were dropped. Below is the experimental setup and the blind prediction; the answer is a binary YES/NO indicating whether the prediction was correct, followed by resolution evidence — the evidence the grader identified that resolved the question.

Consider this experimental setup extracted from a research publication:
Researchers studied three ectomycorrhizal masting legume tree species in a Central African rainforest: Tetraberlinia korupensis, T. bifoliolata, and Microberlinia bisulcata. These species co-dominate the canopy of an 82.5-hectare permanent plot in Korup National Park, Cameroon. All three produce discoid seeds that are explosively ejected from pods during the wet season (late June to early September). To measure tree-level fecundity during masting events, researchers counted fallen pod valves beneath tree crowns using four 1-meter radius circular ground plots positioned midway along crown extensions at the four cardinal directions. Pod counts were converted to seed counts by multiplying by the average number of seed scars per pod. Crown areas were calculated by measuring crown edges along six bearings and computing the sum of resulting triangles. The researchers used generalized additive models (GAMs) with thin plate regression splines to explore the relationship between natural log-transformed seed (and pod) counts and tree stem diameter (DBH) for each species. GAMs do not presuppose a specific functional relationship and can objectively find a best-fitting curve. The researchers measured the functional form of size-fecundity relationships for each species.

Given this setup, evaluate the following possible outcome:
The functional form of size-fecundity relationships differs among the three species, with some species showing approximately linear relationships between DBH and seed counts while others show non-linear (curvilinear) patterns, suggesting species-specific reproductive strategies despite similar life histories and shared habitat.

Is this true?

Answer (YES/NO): YES